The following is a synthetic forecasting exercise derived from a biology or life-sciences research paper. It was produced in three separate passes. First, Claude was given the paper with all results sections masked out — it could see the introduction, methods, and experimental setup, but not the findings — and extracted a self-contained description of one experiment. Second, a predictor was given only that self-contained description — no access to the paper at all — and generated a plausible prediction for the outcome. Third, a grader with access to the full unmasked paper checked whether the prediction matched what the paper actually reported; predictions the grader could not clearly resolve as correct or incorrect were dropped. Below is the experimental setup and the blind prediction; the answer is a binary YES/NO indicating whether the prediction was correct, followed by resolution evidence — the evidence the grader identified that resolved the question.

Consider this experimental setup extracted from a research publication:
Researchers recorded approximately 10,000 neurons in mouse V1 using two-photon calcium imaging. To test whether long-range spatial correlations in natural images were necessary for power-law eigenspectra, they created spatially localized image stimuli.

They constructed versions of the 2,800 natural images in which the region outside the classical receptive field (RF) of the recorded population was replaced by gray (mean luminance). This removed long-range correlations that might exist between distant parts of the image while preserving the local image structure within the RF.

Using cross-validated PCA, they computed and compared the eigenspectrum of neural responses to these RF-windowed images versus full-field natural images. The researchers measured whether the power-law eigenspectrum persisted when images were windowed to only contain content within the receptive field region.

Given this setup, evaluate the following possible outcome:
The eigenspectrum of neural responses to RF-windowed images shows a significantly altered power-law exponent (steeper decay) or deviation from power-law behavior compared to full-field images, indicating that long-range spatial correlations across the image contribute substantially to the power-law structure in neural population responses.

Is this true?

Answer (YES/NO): NO